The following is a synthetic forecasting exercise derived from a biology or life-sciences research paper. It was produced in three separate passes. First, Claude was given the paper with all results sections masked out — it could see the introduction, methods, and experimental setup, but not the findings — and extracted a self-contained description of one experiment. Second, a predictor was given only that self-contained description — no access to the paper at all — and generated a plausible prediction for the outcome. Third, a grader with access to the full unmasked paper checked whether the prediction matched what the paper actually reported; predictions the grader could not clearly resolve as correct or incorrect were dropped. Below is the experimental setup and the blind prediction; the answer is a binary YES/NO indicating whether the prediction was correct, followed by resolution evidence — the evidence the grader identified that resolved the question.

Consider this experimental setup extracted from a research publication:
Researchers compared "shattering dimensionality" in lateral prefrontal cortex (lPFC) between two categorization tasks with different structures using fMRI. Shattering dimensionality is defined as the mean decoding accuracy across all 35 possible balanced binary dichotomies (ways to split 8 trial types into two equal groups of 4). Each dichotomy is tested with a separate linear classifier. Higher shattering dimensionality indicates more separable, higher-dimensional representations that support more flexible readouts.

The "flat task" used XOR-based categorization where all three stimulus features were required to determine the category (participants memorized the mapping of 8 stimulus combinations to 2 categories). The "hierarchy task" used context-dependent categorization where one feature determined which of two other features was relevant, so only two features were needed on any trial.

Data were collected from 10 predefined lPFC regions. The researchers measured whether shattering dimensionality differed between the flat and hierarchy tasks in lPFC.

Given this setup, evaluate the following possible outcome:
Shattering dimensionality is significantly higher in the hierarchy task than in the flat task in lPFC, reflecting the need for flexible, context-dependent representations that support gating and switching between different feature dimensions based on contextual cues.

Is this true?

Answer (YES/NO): NO